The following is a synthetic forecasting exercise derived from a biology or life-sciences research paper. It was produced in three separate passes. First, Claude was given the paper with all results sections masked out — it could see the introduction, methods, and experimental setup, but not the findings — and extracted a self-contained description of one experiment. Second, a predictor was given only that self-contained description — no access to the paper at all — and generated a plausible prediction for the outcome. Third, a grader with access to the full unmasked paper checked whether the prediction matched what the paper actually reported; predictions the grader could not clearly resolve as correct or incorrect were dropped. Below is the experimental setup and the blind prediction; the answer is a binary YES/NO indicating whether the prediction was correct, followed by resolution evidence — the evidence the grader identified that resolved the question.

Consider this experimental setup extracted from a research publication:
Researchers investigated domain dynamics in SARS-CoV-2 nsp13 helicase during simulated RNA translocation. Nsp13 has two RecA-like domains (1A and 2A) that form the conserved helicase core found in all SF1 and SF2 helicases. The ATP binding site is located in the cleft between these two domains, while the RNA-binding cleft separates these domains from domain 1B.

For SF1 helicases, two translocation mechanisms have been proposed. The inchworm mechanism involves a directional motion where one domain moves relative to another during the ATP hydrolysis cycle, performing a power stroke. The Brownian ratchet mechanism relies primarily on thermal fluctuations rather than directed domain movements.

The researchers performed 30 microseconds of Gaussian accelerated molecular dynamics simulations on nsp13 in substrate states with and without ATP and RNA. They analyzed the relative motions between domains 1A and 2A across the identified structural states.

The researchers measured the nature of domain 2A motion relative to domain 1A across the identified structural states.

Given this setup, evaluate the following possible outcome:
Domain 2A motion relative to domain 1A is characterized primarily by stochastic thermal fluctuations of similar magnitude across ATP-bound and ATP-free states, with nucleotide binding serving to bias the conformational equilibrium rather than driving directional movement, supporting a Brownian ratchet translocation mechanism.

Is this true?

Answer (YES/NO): NO